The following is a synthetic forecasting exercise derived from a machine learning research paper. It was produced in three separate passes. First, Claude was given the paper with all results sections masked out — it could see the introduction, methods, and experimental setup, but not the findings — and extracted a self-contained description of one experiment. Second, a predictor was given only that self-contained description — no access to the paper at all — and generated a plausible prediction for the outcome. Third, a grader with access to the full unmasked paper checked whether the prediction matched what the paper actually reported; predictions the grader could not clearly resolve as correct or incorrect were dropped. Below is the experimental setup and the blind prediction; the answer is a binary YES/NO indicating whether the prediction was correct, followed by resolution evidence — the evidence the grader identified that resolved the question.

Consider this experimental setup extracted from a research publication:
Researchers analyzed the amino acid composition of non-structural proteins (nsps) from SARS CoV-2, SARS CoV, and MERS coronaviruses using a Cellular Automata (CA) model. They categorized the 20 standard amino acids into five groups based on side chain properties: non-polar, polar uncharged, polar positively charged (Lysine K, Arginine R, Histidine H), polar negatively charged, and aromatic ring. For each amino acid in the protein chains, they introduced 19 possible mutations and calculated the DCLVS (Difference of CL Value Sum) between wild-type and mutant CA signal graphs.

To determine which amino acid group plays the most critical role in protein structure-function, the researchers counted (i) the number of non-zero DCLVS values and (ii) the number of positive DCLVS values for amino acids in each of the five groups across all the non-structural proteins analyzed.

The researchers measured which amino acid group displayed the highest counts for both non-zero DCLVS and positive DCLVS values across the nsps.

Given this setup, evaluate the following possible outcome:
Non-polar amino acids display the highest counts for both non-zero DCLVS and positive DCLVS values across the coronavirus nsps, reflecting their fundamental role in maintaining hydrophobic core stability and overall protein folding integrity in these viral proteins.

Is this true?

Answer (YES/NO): NO